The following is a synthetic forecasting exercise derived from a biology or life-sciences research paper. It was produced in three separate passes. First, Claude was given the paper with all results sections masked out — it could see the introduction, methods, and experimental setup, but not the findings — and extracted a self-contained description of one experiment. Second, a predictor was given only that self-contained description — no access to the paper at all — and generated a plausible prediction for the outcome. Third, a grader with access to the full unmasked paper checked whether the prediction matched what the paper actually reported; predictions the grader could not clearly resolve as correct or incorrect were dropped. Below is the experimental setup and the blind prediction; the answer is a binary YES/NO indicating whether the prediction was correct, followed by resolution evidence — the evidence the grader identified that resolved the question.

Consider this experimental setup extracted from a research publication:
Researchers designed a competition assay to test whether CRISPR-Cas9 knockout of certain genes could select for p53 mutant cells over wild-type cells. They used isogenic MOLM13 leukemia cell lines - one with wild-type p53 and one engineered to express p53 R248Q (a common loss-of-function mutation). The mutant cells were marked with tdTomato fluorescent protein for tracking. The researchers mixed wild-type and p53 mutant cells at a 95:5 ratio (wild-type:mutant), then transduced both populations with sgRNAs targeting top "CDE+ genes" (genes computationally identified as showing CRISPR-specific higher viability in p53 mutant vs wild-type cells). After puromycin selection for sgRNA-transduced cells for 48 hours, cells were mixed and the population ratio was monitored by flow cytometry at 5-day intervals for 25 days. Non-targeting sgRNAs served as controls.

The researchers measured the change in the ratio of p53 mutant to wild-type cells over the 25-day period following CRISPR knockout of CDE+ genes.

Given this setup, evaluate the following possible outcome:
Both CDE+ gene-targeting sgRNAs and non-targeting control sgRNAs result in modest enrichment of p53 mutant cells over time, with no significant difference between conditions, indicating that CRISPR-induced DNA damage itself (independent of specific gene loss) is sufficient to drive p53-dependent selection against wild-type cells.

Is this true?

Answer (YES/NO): NO